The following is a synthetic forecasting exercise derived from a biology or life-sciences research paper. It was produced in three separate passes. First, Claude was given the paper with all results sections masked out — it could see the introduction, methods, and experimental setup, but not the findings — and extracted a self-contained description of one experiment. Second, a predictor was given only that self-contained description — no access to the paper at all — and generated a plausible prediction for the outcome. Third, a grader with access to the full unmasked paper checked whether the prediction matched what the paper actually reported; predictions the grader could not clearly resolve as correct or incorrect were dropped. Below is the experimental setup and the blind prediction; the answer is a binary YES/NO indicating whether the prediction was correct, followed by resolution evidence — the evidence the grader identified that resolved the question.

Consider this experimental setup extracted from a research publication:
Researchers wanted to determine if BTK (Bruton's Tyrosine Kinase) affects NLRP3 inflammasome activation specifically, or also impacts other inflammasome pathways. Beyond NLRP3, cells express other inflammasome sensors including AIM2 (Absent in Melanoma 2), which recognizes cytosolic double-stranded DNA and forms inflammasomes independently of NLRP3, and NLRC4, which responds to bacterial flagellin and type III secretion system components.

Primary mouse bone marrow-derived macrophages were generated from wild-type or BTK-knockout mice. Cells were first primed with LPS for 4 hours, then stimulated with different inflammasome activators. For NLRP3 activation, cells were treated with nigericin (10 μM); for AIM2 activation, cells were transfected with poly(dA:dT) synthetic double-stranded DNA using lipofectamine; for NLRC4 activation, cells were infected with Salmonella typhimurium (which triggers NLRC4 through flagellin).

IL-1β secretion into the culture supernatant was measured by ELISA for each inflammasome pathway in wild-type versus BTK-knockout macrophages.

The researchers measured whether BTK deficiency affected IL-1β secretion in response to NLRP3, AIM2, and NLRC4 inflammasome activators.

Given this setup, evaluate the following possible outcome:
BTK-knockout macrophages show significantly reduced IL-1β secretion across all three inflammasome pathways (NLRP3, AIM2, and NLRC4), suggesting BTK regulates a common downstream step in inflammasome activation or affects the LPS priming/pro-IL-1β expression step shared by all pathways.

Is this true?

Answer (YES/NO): NO